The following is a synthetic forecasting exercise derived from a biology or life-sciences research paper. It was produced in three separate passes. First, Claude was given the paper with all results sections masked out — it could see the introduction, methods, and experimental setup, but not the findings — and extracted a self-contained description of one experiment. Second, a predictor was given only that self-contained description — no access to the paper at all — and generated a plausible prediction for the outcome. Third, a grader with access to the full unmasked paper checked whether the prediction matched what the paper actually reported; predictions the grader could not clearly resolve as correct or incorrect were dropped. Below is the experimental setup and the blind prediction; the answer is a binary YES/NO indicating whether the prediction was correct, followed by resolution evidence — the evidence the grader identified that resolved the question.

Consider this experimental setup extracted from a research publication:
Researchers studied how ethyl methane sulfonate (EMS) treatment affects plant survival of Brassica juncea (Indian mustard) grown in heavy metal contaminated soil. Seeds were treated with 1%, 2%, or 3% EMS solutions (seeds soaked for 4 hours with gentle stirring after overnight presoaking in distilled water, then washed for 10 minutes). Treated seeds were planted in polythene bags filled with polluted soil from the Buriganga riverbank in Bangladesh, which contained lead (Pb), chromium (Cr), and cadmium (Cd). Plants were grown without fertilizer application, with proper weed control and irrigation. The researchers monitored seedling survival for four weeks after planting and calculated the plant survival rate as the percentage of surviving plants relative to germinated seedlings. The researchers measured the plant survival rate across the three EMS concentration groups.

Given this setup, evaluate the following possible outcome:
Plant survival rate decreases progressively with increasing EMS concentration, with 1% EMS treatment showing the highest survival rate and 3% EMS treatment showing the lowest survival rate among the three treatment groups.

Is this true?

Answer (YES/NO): YES